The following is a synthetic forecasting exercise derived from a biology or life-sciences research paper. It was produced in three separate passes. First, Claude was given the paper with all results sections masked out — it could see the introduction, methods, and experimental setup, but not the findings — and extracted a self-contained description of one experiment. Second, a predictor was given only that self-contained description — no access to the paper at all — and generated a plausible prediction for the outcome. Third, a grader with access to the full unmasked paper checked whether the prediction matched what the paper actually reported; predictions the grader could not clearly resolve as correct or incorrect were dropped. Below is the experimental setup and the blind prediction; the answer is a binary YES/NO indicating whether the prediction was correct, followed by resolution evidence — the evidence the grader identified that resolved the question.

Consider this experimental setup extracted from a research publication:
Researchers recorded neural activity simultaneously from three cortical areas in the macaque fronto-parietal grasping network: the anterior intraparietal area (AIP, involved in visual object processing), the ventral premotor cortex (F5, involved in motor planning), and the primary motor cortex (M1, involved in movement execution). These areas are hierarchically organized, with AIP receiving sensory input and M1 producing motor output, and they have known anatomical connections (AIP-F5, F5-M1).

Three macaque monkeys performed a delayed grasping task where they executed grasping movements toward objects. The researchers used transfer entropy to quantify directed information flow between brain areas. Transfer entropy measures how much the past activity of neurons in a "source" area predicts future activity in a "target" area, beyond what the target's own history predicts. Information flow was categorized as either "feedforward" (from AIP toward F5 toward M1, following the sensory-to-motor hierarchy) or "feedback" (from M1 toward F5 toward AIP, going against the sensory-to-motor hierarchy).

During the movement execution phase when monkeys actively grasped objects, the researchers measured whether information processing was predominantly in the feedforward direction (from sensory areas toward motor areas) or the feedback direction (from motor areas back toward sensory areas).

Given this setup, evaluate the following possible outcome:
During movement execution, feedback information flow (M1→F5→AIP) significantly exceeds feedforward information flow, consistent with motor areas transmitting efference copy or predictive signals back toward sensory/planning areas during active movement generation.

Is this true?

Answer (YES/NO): YES